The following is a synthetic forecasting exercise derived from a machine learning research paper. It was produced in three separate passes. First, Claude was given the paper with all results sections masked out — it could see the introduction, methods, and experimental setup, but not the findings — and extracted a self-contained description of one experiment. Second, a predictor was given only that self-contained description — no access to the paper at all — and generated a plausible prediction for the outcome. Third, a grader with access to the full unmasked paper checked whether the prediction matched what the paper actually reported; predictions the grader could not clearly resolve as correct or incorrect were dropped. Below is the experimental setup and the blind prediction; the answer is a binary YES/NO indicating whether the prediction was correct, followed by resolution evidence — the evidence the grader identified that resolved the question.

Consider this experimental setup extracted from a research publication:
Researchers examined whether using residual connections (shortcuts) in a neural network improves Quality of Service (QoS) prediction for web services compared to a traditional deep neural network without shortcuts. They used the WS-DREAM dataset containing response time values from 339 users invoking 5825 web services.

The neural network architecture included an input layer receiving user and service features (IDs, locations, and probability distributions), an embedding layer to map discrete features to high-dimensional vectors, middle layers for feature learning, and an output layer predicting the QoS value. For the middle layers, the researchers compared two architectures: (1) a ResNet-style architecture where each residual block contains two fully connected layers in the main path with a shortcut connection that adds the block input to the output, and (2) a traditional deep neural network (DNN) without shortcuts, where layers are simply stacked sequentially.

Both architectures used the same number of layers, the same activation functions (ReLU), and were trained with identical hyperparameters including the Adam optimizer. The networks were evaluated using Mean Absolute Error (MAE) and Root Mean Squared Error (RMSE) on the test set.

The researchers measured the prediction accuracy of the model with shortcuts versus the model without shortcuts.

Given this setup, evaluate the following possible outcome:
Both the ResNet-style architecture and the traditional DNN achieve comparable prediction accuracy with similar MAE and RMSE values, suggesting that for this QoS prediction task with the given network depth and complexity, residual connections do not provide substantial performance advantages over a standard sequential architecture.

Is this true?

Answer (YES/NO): NO